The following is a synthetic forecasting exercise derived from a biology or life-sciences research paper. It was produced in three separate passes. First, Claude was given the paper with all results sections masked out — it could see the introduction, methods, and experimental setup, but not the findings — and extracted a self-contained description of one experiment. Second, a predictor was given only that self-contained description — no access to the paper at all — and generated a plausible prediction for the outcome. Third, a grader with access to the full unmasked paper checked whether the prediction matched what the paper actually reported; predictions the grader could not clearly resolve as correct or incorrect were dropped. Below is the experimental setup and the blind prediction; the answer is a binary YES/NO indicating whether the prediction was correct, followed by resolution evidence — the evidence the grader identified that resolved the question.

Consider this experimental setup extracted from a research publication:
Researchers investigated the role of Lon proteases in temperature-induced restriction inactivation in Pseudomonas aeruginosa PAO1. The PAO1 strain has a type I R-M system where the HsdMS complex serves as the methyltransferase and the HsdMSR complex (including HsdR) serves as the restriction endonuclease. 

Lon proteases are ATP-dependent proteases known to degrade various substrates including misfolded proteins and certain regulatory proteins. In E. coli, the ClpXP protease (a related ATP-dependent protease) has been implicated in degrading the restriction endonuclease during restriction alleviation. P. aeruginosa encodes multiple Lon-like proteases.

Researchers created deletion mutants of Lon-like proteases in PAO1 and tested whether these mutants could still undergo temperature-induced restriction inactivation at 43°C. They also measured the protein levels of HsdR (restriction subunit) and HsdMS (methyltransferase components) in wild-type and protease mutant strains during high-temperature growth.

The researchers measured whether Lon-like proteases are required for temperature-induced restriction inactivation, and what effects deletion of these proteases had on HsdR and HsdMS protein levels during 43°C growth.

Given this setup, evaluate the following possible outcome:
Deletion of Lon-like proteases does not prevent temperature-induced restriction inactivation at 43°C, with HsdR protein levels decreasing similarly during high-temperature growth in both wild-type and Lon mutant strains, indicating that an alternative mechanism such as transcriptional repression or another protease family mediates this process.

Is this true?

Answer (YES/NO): NO